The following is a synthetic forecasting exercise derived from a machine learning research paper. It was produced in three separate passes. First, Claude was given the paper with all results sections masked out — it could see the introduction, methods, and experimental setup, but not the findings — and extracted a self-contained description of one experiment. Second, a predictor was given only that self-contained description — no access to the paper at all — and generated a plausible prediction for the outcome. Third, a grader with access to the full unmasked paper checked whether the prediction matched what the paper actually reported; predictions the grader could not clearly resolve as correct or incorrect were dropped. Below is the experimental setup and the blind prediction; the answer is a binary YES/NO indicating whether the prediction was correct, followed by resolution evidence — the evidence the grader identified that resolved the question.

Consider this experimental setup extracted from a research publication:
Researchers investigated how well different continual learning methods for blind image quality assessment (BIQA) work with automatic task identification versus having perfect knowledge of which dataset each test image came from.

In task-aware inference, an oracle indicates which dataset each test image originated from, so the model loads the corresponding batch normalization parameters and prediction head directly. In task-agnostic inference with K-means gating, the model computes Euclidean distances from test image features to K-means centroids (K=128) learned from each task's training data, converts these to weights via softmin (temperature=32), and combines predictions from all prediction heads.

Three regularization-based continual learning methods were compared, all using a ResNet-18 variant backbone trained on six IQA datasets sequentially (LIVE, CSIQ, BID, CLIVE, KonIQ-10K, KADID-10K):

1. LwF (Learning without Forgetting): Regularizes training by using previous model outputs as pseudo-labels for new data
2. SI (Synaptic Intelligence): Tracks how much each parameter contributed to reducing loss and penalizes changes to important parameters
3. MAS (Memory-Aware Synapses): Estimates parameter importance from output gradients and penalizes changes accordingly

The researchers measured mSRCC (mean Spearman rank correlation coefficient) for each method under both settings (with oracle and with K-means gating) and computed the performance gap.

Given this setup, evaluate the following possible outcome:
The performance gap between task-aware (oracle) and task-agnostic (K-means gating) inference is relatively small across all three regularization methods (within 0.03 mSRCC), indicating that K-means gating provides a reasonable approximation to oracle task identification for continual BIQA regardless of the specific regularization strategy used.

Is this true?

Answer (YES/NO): YES